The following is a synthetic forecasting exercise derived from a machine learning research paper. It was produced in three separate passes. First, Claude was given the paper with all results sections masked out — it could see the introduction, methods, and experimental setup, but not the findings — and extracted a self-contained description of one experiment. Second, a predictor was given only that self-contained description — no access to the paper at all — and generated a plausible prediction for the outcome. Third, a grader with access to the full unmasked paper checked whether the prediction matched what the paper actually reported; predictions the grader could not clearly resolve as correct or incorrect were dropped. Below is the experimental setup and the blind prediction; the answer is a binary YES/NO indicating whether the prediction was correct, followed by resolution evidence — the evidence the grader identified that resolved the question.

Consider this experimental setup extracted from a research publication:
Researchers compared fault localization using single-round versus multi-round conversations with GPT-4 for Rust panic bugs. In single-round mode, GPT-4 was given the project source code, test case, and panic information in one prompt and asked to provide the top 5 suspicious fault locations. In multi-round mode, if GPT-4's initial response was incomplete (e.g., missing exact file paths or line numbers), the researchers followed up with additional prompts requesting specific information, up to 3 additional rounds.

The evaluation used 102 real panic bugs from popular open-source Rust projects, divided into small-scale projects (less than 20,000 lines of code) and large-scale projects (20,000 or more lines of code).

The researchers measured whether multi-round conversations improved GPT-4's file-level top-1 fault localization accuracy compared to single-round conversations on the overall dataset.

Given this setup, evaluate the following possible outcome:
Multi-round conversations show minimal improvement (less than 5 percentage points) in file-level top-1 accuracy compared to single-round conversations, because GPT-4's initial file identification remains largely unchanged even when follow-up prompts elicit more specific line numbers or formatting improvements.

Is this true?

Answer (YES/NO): YES